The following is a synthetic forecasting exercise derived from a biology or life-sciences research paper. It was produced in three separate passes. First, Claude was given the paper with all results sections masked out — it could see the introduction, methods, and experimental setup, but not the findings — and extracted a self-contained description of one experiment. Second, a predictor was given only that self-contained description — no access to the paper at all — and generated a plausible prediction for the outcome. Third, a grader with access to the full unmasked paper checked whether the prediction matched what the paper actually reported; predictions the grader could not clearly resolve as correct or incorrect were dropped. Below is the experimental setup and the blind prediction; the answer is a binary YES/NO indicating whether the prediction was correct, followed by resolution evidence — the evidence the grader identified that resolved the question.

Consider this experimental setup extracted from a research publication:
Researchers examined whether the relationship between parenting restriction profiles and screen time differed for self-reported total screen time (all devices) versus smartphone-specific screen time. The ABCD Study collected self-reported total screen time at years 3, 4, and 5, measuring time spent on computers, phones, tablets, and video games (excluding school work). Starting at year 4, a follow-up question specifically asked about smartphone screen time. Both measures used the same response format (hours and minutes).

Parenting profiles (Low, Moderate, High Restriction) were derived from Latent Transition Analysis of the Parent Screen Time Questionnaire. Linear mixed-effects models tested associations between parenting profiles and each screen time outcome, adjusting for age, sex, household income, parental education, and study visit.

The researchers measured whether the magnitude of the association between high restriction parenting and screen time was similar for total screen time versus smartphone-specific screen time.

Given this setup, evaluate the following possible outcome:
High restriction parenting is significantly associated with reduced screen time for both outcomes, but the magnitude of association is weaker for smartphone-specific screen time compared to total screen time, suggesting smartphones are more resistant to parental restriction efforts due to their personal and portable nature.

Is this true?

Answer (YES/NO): YES